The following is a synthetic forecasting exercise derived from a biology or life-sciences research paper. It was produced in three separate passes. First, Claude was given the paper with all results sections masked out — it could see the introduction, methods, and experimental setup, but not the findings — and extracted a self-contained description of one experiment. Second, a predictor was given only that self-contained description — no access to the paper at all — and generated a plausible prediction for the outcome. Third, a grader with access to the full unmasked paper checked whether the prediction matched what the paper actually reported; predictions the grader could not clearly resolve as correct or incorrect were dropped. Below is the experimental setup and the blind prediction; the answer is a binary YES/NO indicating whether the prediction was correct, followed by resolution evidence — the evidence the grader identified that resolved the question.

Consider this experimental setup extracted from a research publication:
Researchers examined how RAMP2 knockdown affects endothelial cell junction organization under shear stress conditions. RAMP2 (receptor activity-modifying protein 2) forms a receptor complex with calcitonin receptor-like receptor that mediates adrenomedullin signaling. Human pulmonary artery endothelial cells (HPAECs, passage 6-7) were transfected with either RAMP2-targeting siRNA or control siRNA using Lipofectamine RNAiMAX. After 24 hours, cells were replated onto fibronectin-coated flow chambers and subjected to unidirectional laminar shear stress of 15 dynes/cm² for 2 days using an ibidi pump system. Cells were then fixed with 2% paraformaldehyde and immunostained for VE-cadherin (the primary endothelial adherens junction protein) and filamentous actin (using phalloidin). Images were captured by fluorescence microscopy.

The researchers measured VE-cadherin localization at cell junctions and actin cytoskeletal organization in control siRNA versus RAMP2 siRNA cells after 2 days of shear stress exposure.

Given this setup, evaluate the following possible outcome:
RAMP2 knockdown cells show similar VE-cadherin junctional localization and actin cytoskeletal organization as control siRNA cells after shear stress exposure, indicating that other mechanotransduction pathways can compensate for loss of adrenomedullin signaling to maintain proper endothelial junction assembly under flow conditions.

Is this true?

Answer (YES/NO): NO